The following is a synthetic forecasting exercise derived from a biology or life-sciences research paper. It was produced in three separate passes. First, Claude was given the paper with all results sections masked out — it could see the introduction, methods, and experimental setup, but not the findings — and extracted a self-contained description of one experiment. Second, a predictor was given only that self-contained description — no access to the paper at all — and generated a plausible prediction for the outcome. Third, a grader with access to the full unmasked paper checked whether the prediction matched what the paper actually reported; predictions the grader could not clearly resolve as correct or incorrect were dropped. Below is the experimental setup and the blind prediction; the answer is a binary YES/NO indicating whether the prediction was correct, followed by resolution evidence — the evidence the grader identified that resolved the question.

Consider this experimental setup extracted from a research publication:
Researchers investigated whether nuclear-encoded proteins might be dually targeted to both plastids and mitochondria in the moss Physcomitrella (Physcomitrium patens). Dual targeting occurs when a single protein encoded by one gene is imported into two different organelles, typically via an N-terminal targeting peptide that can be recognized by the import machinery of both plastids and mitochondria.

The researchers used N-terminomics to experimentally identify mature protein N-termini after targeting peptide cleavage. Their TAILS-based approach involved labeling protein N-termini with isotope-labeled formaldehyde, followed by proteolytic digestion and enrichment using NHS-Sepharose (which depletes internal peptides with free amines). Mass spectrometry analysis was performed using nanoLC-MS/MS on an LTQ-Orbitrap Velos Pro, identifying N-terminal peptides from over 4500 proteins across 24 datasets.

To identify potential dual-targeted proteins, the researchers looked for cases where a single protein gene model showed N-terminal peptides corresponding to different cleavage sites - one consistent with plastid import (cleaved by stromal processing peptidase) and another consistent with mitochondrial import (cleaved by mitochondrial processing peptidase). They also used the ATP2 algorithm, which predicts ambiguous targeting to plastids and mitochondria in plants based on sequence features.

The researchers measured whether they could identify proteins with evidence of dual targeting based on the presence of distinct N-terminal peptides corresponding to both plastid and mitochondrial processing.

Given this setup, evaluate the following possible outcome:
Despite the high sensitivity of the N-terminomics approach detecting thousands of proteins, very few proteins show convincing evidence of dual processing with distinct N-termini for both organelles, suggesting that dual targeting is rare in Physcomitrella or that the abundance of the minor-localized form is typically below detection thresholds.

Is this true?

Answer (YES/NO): YES